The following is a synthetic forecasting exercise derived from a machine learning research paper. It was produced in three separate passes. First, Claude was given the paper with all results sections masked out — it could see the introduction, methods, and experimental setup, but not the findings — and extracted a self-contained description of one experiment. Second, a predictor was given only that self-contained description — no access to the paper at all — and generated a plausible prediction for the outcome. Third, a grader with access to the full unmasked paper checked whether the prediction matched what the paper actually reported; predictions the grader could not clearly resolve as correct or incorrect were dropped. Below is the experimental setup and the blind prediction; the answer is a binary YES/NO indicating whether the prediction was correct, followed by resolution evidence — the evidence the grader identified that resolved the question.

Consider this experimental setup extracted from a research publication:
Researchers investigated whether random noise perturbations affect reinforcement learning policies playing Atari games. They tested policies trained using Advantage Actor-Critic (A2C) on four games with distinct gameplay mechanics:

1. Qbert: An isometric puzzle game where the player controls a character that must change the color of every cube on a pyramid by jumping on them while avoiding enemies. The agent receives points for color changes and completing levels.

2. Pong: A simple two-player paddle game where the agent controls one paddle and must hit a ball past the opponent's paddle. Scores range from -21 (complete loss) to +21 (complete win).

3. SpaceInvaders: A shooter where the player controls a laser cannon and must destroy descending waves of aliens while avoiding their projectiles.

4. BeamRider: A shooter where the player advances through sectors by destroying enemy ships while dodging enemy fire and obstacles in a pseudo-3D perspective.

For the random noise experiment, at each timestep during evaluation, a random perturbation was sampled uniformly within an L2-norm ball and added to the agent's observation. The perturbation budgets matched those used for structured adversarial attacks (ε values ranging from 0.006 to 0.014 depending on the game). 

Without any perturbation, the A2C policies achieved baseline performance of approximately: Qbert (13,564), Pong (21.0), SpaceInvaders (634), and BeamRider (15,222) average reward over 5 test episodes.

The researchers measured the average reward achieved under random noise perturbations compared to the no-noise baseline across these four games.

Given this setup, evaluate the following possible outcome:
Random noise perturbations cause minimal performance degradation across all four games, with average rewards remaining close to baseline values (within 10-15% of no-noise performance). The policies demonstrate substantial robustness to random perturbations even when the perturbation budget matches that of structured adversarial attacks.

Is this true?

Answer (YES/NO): NO